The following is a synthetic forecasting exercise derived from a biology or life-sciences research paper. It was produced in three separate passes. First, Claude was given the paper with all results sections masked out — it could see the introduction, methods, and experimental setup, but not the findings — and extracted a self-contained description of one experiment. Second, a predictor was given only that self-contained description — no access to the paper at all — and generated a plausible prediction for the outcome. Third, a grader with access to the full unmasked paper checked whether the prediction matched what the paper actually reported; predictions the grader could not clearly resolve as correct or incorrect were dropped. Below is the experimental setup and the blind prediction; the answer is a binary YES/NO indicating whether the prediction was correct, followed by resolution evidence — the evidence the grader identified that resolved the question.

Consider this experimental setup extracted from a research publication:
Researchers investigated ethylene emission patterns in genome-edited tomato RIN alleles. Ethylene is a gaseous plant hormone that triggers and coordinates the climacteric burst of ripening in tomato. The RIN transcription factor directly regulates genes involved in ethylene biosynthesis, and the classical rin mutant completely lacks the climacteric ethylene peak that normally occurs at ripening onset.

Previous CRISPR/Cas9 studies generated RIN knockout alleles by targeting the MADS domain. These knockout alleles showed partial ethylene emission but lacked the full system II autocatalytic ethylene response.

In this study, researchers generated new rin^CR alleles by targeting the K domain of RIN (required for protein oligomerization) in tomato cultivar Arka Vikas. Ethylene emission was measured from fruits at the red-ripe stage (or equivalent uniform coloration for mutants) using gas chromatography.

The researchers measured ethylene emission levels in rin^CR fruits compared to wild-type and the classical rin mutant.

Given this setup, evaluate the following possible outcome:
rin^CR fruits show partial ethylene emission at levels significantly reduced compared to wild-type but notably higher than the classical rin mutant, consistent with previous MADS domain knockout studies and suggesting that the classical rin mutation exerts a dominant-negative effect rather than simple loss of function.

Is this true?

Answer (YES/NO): NO